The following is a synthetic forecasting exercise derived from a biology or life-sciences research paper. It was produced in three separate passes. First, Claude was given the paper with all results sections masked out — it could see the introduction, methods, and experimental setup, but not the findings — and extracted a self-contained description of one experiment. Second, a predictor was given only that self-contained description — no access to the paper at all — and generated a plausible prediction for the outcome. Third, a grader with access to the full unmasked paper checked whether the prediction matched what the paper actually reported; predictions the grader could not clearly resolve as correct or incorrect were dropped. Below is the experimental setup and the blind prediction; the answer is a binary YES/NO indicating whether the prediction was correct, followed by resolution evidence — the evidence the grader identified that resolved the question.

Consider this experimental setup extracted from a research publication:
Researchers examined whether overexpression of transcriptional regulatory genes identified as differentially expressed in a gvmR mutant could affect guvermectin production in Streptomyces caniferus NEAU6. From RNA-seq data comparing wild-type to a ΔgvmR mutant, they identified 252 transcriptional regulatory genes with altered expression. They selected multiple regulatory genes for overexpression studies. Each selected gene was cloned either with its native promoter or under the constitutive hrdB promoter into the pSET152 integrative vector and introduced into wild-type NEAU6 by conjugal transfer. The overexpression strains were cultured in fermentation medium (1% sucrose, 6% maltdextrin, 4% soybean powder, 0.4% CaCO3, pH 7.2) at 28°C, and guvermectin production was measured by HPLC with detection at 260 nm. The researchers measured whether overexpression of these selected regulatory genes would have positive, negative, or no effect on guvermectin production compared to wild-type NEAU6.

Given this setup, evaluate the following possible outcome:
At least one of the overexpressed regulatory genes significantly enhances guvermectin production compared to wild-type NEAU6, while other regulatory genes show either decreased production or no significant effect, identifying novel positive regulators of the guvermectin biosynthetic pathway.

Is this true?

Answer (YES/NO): YES